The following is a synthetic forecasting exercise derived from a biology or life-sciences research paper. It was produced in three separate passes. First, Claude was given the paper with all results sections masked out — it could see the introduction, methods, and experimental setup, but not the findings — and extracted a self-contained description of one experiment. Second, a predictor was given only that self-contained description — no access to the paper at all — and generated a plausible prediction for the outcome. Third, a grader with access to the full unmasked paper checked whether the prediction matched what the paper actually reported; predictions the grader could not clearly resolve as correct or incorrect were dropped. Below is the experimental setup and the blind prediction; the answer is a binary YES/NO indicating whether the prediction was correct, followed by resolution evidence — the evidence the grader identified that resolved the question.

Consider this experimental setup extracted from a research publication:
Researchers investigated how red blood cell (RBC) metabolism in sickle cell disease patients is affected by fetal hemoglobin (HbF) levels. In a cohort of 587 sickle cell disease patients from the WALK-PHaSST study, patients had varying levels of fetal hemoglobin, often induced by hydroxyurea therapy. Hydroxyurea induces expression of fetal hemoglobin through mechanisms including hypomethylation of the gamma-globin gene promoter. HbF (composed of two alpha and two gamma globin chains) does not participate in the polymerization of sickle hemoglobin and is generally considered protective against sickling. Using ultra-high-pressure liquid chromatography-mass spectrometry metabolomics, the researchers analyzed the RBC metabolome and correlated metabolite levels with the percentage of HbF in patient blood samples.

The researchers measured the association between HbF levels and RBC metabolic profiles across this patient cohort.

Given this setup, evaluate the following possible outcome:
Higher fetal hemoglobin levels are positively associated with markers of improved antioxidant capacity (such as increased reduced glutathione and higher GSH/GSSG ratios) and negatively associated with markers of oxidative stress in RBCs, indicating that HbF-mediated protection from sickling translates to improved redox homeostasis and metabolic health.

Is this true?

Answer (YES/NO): NO